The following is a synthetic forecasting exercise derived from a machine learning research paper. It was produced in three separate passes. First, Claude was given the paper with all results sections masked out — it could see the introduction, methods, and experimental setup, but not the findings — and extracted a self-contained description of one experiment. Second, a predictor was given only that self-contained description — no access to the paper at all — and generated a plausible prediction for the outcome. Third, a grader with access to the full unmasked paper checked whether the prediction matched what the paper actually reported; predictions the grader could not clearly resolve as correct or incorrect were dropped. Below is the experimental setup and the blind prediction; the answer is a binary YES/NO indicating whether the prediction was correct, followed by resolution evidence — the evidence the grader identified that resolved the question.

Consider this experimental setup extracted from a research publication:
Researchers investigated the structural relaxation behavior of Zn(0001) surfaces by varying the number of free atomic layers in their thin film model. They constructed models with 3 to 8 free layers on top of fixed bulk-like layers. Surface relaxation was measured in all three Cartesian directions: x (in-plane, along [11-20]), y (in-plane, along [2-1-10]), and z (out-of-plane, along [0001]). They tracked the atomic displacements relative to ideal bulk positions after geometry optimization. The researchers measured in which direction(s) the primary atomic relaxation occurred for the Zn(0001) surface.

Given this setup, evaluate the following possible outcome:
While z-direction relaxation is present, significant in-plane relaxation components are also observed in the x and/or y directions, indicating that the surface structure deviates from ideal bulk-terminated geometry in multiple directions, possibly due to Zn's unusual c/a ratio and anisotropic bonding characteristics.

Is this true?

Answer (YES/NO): NO